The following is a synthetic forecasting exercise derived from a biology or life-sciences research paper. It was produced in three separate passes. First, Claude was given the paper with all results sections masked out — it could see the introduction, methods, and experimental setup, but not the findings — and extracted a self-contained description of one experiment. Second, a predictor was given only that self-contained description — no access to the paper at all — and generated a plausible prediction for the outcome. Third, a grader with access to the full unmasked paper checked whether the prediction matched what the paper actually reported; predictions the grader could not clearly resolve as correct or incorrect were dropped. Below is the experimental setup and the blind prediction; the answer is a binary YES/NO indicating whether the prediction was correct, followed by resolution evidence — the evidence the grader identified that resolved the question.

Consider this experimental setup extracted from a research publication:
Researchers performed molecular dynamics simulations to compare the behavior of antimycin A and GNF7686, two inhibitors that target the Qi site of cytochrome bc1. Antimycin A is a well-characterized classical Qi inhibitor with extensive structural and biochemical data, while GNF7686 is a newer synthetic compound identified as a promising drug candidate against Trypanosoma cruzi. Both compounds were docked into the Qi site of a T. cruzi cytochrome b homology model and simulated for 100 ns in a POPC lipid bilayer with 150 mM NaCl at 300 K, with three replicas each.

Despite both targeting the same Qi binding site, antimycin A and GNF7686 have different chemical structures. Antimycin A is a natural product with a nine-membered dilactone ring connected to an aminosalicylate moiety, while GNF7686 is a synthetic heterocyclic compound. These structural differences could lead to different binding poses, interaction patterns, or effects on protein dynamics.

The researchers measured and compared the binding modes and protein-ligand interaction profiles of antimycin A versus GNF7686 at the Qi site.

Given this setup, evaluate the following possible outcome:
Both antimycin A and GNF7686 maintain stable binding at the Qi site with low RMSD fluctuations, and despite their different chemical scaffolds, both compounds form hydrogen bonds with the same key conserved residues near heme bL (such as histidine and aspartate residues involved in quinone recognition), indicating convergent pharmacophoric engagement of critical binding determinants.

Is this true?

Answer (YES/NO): NO